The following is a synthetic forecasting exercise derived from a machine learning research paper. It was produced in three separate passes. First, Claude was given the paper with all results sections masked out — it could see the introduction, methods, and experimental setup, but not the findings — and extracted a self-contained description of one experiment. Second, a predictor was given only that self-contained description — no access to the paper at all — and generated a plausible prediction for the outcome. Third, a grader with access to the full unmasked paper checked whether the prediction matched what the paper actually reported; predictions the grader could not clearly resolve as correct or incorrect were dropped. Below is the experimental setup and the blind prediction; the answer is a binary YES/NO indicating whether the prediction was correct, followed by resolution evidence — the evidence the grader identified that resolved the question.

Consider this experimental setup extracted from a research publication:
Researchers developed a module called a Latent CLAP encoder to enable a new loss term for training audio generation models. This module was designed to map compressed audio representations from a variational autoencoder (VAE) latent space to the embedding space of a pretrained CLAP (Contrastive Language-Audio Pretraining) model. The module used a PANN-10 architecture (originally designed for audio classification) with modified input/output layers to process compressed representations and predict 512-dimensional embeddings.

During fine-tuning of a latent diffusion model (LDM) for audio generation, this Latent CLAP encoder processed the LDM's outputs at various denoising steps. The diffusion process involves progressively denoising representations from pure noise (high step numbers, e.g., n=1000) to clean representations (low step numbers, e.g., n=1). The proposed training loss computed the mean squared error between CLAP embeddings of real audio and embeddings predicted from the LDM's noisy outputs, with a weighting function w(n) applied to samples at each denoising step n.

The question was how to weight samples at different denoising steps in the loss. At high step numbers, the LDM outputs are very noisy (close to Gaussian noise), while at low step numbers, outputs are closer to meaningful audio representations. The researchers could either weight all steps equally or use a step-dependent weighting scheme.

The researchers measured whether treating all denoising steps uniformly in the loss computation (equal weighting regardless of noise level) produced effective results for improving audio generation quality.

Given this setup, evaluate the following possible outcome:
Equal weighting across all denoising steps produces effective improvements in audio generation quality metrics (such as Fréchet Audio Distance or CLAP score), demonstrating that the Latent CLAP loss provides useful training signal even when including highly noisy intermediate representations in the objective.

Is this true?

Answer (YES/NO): NO